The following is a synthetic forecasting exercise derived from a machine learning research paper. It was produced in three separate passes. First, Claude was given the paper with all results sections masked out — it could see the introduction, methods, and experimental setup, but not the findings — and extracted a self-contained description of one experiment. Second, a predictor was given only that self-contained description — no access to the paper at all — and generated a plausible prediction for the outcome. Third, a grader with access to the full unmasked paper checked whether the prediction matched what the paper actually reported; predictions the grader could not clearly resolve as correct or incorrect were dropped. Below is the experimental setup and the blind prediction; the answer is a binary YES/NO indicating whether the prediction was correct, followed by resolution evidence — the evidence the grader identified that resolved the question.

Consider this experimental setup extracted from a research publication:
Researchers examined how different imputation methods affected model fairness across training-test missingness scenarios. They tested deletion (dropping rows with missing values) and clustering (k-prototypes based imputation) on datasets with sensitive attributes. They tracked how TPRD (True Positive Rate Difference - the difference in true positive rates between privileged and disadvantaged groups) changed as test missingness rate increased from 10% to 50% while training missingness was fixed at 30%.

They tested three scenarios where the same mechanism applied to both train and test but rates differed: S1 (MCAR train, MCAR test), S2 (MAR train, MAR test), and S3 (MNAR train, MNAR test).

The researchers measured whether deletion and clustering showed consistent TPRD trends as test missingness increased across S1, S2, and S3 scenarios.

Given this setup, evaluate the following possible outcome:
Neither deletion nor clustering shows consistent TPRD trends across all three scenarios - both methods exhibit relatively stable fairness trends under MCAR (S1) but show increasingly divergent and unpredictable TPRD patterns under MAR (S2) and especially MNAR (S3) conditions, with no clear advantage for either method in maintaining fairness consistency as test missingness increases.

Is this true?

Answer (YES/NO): NO